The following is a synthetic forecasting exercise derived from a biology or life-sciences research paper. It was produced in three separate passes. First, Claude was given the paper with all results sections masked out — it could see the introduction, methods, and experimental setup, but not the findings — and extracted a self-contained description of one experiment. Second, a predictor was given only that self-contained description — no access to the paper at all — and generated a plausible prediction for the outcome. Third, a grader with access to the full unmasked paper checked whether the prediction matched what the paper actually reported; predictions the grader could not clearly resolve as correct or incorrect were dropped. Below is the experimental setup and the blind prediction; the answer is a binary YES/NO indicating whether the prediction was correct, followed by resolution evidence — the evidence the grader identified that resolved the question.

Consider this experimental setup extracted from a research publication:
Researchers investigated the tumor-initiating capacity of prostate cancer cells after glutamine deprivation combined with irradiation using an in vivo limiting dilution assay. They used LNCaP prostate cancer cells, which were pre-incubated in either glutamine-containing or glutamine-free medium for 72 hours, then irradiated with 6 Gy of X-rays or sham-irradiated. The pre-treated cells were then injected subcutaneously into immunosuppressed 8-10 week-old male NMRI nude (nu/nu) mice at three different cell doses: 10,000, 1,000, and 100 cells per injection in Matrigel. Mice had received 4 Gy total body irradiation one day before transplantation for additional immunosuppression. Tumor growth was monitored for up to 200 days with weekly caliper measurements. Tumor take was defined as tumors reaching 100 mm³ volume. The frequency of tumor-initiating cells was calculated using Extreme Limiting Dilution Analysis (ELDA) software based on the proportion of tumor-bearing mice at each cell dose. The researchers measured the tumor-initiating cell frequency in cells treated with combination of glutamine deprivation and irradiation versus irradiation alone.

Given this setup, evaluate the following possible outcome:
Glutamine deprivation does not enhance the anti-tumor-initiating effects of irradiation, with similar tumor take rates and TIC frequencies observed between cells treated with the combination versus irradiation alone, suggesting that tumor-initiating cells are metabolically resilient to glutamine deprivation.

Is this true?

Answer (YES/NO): YES